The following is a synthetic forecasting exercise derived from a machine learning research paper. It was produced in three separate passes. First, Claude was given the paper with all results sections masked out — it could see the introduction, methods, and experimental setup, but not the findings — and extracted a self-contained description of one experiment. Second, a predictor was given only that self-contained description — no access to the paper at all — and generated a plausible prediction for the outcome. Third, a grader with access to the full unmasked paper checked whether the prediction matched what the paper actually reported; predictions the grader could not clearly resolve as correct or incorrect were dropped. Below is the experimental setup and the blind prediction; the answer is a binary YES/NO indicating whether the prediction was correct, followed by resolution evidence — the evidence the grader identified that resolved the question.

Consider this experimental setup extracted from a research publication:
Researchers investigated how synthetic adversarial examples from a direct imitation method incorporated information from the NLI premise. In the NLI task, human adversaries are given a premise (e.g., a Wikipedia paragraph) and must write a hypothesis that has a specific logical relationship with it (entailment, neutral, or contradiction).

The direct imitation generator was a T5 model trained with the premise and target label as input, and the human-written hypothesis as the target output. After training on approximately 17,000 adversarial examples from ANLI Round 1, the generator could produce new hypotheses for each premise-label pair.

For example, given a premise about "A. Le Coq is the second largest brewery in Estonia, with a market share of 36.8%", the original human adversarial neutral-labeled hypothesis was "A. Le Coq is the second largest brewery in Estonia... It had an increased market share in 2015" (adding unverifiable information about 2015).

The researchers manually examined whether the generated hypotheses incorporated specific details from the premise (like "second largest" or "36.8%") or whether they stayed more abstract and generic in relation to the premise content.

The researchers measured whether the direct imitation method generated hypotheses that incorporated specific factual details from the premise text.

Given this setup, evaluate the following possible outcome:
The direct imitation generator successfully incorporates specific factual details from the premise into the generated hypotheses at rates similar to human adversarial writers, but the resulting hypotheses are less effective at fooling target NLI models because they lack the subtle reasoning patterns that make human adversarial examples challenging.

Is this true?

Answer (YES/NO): NO